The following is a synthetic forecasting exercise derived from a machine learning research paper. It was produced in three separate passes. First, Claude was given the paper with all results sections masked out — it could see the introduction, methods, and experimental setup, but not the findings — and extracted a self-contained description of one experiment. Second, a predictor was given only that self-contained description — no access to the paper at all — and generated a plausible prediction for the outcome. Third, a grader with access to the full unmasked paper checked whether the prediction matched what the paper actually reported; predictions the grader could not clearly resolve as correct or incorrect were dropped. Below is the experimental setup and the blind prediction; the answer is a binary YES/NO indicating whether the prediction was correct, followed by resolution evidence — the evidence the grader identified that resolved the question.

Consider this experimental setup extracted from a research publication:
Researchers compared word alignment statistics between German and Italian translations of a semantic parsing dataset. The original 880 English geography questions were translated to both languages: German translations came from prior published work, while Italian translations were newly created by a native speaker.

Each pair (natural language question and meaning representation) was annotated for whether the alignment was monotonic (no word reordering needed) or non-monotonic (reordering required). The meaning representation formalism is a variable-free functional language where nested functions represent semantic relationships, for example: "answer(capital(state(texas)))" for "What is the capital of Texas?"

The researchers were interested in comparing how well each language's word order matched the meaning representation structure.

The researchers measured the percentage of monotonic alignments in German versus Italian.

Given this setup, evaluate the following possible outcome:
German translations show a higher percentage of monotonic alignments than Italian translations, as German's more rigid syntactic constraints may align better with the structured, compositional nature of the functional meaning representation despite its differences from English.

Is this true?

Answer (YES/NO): YES